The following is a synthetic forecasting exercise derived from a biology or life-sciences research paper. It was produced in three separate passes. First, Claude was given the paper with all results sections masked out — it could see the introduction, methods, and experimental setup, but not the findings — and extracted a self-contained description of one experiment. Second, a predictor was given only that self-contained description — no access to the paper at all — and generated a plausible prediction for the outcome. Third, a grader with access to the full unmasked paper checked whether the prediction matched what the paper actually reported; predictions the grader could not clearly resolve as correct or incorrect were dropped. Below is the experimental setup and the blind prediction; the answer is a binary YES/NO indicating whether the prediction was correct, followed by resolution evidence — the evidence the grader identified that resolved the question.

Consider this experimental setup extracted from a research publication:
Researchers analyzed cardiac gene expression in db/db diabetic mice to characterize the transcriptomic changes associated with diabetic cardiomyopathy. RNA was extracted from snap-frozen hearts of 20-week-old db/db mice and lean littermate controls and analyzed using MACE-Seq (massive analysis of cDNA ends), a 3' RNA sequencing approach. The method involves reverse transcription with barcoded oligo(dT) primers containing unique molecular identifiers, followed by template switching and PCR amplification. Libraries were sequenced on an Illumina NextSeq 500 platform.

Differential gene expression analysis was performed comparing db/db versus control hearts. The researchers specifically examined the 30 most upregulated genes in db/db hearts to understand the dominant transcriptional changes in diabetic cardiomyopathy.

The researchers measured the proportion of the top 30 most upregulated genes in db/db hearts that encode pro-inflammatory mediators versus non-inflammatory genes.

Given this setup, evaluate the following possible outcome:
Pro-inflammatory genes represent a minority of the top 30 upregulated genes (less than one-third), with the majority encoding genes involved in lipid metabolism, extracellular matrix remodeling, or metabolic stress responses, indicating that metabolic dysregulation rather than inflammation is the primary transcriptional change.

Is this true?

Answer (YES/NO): NO